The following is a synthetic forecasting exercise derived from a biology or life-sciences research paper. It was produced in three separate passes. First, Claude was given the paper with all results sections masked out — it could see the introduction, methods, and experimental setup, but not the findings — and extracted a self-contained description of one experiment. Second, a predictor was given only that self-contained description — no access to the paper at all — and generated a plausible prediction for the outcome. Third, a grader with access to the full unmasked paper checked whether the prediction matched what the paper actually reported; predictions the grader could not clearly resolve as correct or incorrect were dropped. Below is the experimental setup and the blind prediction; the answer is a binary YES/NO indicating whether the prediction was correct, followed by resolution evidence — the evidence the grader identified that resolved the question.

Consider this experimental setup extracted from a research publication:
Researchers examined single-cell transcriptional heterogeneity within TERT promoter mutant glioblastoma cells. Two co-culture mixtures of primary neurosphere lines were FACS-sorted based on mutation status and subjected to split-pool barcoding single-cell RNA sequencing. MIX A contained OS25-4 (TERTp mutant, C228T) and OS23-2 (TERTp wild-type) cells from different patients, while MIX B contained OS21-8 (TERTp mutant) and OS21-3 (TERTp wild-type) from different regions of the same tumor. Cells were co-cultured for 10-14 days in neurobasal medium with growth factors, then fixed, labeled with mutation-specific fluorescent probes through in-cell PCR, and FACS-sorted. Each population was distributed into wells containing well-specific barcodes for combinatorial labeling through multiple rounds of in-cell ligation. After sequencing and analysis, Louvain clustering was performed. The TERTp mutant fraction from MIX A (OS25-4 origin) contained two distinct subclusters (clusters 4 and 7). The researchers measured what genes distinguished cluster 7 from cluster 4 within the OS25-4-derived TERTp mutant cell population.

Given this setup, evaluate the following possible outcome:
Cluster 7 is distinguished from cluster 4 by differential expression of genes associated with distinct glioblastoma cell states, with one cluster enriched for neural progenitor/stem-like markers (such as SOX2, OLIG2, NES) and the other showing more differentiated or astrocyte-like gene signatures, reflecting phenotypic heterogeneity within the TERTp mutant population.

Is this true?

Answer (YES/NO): NO